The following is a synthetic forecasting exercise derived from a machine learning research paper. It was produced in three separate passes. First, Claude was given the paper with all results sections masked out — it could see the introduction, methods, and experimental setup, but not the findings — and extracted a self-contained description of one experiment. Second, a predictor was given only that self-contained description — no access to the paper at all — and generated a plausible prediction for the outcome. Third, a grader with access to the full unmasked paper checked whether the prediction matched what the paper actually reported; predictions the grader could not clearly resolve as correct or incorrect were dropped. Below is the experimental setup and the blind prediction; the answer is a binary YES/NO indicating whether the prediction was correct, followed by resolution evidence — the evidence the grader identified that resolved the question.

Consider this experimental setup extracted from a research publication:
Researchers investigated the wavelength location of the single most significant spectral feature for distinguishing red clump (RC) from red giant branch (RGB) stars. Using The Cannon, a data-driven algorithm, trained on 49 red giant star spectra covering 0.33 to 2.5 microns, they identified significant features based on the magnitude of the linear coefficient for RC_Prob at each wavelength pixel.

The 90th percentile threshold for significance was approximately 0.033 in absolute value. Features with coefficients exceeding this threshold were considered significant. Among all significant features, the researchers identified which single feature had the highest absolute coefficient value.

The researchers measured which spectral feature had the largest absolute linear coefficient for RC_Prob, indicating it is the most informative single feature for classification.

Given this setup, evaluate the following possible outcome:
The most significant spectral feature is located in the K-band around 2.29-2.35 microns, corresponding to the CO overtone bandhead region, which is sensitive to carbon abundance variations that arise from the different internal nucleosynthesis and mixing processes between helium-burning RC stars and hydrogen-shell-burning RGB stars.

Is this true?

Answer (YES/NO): NO